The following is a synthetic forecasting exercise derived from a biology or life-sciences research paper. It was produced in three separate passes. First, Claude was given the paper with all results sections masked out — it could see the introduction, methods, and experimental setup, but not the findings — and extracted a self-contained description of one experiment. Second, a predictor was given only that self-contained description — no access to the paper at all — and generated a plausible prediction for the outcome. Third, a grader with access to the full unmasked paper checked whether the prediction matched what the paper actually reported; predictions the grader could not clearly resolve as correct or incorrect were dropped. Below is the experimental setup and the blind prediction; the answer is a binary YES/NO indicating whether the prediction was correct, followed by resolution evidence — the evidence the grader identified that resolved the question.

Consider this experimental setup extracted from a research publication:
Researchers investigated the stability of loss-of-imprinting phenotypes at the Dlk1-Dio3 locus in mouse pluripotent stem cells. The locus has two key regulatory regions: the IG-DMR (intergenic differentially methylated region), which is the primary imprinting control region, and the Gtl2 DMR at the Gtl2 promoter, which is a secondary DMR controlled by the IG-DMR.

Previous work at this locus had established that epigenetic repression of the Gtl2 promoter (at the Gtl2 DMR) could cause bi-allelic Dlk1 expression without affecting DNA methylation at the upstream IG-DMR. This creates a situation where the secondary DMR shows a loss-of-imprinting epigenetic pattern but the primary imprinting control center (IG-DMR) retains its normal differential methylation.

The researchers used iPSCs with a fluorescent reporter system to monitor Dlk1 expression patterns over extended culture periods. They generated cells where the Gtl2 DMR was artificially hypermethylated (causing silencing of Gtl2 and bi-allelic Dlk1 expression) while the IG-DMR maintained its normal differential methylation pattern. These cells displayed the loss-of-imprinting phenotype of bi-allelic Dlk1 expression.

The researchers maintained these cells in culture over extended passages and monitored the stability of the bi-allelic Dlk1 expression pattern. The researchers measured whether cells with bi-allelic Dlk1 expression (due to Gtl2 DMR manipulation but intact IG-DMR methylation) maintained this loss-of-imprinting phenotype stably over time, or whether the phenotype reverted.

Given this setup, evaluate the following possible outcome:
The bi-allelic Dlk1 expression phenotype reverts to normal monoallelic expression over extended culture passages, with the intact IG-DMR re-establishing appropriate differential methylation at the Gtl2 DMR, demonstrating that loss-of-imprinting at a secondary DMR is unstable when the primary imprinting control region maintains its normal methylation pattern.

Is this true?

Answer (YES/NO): YES